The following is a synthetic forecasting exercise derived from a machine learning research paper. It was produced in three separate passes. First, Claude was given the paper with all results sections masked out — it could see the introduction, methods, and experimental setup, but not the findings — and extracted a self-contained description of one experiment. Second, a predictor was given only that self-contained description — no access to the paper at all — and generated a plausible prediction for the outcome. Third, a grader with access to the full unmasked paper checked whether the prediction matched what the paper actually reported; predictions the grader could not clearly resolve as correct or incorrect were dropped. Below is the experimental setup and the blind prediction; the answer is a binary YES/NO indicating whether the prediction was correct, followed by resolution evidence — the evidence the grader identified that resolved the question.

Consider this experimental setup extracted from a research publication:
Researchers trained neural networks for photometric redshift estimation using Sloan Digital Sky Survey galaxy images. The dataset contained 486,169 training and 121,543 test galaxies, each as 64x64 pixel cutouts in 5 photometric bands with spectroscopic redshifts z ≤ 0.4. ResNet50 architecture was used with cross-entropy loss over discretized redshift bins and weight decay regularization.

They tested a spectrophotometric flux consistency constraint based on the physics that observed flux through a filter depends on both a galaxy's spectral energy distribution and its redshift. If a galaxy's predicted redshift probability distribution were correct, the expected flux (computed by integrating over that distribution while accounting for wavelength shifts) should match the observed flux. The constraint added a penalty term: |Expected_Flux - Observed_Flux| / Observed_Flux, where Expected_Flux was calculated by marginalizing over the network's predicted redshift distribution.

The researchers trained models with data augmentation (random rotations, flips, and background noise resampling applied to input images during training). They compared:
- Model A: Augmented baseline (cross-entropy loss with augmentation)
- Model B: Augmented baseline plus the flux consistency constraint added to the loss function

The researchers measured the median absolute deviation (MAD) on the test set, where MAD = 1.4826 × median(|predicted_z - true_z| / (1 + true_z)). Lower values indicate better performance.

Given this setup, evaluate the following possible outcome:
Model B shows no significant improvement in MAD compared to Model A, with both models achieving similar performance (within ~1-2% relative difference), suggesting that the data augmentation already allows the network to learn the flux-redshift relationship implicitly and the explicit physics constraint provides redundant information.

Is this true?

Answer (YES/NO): NO